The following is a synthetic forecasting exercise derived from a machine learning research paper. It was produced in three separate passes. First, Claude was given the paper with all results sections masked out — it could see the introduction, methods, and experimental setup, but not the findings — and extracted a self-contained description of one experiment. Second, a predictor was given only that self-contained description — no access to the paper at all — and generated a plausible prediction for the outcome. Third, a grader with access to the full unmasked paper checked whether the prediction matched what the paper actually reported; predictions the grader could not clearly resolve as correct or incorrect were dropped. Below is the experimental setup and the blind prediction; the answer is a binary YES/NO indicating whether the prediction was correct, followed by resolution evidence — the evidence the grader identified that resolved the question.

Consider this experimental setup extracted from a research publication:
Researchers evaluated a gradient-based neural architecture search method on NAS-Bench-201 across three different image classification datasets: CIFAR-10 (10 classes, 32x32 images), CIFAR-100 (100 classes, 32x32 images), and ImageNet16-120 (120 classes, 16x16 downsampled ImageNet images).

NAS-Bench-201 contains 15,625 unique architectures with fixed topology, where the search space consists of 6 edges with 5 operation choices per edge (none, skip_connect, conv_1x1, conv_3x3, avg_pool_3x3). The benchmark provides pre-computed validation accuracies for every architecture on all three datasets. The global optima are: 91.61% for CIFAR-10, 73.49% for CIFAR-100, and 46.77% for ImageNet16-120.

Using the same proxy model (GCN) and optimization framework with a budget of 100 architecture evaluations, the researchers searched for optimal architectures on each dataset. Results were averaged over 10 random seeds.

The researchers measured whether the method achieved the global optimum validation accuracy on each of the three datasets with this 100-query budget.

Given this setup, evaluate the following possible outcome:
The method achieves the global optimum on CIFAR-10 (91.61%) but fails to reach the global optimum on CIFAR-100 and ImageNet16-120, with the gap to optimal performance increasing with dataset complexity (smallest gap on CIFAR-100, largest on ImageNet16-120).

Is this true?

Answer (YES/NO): NO